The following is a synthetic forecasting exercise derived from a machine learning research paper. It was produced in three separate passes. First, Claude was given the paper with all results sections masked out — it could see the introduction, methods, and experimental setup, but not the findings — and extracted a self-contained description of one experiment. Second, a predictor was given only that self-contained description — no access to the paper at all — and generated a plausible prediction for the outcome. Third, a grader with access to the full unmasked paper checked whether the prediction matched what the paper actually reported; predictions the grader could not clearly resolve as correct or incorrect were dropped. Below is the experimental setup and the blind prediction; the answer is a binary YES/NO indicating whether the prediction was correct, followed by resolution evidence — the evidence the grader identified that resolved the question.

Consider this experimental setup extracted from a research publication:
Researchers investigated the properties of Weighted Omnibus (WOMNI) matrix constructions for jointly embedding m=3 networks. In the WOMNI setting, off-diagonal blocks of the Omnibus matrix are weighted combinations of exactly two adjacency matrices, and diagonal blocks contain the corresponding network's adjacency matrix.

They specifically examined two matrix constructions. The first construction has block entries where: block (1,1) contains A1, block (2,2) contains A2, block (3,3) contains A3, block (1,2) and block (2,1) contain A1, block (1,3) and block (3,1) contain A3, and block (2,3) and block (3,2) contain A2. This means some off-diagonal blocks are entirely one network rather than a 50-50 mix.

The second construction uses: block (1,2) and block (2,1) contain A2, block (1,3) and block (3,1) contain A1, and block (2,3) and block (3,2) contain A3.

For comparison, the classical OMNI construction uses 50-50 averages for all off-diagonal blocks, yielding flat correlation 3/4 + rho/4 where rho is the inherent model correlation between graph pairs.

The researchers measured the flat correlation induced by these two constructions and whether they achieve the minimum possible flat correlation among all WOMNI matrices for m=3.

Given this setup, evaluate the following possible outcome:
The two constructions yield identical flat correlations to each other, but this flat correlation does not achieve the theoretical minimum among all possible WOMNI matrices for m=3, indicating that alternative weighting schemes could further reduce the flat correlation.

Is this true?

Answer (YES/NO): NO